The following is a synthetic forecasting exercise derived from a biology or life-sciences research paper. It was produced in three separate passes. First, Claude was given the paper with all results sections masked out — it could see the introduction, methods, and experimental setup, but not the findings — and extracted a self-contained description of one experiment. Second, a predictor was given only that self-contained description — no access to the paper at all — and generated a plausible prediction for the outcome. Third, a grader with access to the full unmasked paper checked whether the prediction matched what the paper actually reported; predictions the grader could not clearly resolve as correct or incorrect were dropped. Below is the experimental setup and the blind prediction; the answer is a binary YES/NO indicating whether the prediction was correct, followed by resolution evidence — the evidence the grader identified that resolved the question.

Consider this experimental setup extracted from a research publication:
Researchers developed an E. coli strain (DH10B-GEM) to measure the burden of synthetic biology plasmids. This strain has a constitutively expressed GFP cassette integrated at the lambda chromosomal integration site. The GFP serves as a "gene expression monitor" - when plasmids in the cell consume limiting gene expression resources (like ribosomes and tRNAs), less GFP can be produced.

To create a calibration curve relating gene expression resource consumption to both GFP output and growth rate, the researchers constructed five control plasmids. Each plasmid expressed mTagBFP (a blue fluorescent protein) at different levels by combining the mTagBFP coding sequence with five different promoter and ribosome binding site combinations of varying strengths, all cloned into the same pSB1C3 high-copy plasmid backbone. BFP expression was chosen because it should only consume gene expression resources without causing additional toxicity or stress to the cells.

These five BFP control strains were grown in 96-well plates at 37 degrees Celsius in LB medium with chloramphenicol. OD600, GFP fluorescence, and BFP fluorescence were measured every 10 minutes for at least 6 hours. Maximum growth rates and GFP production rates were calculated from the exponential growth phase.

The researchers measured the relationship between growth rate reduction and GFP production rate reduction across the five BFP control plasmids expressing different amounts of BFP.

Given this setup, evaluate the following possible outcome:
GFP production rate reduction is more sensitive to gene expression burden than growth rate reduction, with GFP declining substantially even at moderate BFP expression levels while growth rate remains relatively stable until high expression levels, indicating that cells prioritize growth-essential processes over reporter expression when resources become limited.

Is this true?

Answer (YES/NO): NO